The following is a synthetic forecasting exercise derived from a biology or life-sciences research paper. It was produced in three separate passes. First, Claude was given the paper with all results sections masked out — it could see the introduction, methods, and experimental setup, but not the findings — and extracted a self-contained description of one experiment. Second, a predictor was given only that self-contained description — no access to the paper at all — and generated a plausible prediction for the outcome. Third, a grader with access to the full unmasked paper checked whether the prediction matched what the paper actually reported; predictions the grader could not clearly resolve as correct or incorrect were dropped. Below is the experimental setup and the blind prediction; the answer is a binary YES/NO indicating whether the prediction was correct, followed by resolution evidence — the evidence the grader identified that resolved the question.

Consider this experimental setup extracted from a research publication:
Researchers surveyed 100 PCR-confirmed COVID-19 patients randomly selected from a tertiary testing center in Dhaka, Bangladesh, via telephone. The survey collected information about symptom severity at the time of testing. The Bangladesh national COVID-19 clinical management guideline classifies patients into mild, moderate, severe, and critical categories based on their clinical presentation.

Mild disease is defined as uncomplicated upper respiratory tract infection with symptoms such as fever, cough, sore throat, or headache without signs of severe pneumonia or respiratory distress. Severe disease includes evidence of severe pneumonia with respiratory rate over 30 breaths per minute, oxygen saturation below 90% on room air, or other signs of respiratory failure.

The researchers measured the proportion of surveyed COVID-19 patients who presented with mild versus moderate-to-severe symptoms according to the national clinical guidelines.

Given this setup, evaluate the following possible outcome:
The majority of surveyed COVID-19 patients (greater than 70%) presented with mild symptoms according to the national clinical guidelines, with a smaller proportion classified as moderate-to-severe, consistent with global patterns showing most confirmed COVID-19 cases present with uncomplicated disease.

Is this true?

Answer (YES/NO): YES